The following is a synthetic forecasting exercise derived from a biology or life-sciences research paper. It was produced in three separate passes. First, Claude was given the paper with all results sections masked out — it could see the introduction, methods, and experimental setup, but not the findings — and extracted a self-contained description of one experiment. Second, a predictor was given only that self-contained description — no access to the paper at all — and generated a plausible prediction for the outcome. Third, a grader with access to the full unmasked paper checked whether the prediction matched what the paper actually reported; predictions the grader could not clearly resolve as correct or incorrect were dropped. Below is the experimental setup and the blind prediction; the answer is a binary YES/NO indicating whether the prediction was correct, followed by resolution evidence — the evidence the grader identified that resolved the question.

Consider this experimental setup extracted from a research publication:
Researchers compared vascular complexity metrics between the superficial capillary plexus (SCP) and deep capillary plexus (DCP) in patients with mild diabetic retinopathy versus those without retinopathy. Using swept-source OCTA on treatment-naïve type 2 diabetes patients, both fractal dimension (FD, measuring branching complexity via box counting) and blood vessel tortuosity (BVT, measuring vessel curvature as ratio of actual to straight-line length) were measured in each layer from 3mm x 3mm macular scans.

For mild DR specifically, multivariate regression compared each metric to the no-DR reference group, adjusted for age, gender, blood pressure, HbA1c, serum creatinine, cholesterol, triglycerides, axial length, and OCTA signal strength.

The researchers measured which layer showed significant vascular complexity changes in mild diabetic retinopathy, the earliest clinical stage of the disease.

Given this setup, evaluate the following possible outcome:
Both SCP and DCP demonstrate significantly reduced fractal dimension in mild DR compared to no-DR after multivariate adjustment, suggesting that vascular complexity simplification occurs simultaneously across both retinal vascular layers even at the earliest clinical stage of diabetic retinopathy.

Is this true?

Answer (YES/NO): NO